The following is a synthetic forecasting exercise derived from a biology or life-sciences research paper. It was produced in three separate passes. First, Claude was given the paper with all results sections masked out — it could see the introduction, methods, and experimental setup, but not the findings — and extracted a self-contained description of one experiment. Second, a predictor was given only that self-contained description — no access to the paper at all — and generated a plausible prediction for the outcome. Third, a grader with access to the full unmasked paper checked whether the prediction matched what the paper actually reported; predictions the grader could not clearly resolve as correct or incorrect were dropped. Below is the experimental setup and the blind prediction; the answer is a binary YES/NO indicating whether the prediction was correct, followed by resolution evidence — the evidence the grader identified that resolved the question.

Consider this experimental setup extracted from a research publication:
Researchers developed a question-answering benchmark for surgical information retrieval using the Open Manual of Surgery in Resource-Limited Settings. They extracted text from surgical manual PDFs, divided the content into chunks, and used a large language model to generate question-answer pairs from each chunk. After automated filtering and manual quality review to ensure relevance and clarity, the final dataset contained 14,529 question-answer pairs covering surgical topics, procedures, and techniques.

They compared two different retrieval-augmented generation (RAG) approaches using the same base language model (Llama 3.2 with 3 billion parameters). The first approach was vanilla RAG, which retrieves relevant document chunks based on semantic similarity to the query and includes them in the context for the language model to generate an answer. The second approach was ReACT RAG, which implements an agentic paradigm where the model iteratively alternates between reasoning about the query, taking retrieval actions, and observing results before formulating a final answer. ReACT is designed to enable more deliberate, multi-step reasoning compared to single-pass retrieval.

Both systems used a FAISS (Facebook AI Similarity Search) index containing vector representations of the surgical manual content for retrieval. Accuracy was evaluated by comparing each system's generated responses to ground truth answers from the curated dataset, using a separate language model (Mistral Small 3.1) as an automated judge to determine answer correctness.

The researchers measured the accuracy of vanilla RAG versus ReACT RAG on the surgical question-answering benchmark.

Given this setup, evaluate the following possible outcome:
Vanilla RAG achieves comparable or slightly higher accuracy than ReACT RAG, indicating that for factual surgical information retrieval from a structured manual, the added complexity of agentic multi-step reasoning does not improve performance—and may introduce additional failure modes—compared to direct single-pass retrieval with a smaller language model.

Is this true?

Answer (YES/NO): YES